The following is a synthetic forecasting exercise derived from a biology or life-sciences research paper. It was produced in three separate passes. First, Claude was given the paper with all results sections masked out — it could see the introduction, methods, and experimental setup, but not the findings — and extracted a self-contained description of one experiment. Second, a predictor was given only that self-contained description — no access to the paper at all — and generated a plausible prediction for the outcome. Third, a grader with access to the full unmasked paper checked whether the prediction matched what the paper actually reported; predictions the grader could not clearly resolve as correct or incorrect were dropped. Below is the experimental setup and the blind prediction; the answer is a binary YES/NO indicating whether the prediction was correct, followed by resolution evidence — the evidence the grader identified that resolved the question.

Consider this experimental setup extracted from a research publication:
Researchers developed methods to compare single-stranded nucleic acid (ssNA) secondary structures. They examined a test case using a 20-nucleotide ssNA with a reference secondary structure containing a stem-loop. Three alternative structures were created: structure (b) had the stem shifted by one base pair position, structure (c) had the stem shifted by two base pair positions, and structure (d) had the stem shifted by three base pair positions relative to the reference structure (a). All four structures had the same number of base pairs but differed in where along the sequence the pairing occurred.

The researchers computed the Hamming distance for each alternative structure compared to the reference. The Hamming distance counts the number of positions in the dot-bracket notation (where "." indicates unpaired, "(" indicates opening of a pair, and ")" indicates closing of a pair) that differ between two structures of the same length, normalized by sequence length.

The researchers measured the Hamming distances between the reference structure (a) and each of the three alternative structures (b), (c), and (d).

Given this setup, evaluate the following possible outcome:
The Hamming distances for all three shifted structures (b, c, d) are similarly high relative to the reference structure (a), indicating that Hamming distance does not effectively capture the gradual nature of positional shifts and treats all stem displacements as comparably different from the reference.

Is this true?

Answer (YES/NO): NO